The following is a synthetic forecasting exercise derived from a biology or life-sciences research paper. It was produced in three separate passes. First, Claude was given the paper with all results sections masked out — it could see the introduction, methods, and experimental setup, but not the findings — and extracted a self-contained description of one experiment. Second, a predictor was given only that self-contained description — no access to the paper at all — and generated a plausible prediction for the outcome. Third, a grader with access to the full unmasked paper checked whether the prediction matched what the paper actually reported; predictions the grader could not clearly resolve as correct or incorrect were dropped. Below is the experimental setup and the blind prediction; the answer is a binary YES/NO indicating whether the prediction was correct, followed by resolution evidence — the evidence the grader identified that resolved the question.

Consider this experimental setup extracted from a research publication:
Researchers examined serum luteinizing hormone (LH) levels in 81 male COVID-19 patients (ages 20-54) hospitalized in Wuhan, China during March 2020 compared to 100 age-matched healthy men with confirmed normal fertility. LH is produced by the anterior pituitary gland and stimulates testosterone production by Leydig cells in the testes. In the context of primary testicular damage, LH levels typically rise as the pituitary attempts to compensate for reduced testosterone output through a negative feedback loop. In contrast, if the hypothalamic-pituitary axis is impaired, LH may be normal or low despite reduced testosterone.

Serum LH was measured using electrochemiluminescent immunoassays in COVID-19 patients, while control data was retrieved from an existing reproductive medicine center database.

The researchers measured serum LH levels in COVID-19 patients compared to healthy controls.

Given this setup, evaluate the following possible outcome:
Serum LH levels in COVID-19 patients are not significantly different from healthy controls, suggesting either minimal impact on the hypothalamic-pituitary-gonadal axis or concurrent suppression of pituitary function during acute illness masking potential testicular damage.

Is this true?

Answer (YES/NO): NO